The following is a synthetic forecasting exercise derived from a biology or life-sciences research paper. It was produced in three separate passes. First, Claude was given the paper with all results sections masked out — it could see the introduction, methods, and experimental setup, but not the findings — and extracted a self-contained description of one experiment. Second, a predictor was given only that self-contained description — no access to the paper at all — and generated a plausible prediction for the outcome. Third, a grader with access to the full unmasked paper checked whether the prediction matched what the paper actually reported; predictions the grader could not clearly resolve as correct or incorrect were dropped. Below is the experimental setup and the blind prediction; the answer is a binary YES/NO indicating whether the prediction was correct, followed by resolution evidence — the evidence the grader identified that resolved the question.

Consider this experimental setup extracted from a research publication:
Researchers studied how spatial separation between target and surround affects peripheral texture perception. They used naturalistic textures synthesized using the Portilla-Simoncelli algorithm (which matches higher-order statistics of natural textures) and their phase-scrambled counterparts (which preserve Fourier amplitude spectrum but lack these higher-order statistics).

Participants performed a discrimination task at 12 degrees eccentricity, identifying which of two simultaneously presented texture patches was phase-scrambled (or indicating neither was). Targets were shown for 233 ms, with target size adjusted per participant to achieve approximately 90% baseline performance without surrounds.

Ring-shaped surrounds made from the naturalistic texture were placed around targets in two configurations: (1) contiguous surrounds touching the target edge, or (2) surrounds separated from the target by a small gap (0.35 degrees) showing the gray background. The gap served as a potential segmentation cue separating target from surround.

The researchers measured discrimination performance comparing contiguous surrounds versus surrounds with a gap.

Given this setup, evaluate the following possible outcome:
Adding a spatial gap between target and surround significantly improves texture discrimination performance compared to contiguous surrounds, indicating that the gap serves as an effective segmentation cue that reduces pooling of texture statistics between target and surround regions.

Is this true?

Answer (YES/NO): YES